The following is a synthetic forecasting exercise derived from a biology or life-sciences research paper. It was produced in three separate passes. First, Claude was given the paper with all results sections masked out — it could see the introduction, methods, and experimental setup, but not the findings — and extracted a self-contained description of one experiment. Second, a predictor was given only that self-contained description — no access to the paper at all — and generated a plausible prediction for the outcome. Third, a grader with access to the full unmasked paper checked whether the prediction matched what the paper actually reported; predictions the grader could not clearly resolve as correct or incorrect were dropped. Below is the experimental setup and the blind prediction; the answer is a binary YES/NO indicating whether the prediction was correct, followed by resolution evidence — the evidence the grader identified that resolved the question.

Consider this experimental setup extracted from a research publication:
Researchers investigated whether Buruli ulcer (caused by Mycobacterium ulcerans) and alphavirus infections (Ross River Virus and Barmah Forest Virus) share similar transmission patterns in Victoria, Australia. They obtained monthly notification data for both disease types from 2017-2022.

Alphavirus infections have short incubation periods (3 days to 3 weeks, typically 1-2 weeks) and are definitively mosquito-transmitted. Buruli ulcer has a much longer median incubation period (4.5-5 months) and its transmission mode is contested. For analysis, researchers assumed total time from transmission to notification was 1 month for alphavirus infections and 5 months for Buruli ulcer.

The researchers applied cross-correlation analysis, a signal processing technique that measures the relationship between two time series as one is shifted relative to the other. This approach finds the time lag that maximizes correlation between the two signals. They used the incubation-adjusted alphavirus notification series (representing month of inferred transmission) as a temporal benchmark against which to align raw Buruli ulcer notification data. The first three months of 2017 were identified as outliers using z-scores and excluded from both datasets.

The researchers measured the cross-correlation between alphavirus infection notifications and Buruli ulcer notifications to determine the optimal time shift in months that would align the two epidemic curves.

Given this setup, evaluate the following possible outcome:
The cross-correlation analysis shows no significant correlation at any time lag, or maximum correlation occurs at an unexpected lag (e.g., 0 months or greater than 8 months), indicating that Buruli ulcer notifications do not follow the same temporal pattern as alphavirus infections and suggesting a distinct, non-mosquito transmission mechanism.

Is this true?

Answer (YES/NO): NO